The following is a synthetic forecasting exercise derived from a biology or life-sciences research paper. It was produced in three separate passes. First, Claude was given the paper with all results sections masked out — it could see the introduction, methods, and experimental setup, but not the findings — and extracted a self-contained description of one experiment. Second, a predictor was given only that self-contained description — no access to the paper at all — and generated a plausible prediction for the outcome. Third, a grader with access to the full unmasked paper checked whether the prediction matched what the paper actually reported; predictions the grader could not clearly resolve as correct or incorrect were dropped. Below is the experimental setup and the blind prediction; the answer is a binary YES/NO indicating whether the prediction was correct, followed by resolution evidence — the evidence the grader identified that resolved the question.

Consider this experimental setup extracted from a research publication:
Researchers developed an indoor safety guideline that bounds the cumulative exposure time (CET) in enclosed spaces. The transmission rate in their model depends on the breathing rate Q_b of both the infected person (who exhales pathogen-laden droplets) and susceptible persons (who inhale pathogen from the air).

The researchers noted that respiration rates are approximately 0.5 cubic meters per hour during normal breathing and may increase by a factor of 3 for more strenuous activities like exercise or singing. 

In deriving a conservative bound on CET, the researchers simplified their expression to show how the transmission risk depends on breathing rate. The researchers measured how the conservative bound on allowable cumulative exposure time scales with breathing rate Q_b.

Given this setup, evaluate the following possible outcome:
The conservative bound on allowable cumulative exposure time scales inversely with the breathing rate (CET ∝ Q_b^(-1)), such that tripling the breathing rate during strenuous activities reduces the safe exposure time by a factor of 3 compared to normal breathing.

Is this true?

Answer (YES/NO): NO